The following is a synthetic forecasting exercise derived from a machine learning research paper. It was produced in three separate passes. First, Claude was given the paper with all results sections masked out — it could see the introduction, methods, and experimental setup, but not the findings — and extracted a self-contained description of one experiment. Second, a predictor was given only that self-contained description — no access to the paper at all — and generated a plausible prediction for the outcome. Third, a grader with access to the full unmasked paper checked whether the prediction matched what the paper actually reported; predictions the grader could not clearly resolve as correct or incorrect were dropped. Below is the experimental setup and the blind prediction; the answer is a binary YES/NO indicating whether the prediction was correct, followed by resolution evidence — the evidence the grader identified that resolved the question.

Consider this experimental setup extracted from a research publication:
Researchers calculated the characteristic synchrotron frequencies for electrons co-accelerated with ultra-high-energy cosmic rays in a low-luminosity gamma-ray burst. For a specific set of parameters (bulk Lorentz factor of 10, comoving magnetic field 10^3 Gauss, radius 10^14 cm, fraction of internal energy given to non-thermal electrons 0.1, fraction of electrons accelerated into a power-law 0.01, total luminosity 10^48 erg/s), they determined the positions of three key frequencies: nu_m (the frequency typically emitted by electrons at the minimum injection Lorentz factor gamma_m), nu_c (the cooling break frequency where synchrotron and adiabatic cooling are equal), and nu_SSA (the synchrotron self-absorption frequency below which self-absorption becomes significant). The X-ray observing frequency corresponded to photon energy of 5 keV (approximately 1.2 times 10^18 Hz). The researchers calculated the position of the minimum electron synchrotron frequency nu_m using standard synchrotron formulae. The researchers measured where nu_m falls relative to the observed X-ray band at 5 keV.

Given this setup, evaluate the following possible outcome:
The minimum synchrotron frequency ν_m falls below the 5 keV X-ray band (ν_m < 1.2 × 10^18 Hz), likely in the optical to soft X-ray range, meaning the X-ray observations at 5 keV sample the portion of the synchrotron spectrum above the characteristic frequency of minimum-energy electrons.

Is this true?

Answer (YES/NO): NO